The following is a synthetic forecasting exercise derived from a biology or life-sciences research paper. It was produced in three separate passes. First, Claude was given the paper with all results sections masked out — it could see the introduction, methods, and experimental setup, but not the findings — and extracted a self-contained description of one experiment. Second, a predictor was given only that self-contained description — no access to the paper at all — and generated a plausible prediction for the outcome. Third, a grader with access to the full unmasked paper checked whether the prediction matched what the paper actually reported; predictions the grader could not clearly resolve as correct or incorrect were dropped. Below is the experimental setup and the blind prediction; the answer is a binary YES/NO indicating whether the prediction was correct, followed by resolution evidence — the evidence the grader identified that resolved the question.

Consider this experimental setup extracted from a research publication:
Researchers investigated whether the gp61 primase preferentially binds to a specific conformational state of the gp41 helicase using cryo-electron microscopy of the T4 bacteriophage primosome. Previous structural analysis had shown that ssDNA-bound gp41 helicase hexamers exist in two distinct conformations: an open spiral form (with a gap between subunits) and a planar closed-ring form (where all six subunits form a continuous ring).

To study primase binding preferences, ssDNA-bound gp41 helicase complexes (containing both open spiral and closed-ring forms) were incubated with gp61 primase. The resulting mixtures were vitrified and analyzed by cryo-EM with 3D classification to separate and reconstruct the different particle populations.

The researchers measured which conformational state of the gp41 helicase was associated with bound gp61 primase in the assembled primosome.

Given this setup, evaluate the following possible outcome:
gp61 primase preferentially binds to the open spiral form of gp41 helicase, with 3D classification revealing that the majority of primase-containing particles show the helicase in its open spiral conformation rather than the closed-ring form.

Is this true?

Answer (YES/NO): NO